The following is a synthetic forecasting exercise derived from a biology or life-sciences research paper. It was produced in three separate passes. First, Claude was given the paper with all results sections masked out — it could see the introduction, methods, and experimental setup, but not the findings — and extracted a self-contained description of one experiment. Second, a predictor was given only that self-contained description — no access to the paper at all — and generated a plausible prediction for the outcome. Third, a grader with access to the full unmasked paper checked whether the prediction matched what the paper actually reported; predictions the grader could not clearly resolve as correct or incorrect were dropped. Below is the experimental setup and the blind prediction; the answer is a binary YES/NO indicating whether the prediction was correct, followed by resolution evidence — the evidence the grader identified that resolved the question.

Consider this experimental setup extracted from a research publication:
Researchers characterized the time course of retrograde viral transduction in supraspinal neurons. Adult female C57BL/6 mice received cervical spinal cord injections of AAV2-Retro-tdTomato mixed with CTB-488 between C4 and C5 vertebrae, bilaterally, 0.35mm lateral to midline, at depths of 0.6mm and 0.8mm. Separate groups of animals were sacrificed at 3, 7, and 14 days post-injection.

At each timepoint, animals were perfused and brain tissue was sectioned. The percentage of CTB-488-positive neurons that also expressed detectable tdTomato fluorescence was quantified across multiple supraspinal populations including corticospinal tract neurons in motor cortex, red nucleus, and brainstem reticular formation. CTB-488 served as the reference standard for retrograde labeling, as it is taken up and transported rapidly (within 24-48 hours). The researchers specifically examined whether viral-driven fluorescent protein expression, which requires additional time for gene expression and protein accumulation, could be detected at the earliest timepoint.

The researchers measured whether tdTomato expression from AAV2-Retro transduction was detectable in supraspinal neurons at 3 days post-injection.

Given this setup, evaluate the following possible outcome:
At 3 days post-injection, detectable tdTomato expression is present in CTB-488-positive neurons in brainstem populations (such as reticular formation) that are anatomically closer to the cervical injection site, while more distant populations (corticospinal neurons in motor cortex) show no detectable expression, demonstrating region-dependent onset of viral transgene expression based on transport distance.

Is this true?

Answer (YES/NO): NO